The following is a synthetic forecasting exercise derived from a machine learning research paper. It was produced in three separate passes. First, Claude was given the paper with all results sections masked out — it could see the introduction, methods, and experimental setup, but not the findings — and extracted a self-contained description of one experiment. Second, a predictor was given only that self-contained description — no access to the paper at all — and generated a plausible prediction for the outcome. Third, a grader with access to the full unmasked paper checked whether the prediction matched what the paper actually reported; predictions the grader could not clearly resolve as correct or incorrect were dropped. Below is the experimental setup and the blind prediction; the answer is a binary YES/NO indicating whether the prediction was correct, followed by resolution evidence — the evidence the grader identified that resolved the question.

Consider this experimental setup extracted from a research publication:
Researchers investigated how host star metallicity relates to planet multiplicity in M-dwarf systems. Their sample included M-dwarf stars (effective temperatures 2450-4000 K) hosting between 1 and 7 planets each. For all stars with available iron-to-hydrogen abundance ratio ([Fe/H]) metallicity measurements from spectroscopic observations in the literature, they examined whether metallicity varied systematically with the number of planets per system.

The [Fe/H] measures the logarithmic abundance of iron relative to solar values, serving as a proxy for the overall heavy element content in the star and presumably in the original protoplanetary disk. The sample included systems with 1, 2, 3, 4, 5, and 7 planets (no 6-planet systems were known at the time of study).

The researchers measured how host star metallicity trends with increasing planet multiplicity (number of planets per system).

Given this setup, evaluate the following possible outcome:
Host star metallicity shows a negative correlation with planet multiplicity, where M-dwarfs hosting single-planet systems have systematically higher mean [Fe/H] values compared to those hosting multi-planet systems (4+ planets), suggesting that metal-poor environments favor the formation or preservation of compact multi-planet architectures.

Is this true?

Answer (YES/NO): YES